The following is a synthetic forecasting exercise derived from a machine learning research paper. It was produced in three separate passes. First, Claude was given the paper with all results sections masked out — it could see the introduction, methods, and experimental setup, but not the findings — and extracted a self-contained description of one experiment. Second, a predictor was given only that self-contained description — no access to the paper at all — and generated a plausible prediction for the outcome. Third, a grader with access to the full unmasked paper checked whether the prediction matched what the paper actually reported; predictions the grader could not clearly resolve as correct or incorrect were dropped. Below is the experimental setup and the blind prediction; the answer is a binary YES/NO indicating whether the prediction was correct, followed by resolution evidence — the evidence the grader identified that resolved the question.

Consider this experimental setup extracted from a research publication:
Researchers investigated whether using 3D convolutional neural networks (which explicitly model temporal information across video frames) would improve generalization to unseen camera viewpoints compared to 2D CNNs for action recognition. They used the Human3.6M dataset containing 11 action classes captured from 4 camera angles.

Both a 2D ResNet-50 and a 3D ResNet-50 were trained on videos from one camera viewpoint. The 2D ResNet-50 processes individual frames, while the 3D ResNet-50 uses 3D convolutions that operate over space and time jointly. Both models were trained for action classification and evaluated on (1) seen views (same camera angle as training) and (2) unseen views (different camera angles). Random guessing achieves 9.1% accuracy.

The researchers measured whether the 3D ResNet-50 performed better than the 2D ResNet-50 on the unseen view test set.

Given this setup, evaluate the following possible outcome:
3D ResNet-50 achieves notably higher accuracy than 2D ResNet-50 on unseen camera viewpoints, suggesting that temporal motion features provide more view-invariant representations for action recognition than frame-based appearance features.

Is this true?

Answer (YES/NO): NO